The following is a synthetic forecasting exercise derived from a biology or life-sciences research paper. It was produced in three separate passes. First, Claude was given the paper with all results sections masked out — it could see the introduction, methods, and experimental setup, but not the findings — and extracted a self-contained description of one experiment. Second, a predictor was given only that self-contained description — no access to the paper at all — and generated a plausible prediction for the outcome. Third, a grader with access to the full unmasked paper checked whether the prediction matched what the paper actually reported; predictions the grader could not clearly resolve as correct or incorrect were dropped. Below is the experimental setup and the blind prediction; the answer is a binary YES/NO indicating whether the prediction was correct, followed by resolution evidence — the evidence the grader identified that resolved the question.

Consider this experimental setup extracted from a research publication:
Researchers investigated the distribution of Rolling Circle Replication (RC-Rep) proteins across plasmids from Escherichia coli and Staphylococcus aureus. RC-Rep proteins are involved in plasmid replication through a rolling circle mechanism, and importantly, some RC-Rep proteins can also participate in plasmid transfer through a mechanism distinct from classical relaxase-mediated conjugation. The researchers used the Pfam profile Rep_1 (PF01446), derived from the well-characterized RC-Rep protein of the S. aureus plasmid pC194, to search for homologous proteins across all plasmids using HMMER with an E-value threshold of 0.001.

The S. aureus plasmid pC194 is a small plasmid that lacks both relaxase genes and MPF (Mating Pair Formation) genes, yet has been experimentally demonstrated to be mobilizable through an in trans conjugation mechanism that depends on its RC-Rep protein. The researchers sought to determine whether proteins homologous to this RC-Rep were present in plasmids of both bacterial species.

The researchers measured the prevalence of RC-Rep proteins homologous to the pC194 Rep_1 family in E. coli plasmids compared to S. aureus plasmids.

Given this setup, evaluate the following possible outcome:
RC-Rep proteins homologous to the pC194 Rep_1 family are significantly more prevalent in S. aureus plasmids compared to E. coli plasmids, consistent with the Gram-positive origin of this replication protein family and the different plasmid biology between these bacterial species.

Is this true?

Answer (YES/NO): YES